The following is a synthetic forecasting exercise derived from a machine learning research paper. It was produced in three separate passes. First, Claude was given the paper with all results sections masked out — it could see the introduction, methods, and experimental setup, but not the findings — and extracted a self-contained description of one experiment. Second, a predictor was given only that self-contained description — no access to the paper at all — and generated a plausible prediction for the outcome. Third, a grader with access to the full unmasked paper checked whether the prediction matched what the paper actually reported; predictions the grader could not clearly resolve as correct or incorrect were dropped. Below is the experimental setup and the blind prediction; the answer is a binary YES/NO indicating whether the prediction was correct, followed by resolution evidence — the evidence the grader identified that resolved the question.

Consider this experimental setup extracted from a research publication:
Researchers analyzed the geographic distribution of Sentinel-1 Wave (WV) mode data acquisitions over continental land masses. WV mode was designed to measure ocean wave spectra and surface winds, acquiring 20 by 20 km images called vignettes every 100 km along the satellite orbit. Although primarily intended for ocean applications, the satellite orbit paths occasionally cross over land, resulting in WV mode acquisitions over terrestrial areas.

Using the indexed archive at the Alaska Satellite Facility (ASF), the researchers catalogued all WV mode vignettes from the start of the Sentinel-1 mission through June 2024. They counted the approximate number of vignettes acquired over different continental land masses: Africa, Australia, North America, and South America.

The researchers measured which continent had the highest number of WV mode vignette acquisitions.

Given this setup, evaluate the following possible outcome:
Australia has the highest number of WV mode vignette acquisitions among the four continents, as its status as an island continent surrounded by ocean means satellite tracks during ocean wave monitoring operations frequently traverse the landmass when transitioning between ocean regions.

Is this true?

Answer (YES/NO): NO